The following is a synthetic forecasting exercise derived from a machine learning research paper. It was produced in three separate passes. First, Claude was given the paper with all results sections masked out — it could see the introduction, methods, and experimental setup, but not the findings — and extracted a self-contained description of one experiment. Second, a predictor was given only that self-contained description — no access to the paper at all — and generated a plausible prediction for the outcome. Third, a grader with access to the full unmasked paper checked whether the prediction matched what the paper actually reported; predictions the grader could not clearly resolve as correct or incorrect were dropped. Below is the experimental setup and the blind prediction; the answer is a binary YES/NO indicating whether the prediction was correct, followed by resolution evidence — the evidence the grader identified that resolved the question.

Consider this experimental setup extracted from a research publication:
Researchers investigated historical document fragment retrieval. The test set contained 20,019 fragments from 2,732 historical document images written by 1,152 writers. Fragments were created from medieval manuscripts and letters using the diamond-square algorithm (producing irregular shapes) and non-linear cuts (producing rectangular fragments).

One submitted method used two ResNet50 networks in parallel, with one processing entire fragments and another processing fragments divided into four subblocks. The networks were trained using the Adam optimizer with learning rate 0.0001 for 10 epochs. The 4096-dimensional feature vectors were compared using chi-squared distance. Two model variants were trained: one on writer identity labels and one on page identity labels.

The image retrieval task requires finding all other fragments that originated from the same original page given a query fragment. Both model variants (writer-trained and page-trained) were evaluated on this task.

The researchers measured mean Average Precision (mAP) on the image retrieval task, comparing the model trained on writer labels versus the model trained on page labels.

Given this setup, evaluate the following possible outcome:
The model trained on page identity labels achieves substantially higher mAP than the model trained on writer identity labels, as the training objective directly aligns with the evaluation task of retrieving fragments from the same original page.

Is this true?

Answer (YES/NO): NO